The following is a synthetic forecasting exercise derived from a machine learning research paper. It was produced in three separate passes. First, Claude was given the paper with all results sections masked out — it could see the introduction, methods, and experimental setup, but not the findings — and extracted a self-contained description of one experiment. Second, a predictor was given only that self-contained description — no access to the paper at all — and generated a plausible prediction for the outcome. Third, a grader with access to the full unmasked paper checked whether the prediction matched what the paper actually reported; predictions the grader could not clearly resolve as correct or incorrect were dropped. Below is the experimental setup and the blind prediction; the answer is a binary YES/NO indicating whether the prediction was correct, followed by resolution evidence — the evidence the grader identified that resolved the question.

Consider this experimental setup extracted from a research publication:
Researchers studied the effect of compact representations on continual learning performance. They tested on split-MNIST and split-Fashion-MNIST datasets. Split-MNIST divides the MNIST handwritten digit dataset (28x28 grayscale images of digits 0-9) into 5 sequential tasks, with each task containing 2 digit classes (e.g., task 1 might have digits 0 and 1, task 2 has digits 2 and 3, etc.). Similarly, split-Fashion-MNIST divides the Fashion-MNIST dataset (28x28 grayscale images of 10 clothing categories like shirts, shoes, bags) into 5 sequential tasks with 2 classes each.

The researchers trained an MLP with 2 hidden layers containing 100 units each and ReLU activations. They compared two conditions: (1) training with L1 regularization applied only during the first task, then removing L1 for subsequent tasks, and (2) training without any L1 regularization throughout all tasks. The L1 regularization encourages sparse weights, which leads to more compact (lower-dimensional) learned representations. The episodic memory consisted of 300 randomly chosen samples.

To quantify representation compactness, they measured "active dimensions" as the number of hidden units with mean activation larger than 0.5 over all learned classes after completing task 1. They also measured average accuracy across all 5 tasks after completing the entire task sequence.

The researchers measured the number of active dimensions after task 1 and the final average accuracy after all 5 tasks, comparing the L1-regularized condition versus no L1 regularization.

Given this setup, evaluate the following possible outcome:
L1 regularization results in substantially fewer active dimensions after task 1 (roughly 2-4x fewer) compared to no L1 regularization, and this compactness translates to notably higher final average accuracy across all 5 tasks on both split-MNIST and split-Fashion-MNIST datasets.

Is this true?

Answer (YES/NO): NO